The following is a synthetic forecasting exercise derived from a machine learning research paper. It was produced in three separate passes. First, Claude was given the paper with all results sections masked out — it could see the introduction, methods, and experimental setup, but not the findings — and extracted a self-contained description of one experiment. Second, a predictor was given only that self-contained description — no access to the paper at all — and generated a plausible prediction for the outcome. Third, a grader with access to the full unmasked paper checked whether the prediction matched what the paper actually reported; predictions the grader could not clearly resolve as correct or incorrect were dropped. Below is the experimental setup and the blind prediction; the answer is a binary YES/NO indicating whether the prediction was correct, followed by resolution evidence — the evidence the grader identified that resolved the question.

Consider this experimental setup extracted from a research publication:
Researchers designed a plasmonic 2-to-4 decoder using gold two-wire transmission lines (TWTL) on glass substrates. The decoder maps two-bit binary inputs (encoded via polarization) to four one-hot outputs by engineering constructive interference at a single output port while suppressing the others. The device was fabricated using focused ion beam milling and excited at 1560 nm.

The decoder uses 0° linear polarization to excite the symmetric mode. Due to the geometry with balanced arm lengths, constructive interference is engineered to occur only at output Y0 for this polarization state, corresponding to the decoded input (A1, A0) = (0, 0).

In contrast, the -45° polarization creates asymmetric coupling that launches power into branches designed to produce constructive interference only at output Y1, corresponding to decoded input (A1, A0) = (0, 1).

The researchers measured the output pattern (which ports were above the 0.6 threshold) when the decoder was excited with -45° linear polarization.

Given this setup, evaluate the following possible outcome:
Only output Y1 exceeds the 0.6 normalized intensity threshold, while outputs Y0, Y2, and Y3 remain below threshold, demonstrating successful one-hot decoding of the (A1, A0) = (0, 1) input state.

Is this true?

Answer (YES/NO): YES